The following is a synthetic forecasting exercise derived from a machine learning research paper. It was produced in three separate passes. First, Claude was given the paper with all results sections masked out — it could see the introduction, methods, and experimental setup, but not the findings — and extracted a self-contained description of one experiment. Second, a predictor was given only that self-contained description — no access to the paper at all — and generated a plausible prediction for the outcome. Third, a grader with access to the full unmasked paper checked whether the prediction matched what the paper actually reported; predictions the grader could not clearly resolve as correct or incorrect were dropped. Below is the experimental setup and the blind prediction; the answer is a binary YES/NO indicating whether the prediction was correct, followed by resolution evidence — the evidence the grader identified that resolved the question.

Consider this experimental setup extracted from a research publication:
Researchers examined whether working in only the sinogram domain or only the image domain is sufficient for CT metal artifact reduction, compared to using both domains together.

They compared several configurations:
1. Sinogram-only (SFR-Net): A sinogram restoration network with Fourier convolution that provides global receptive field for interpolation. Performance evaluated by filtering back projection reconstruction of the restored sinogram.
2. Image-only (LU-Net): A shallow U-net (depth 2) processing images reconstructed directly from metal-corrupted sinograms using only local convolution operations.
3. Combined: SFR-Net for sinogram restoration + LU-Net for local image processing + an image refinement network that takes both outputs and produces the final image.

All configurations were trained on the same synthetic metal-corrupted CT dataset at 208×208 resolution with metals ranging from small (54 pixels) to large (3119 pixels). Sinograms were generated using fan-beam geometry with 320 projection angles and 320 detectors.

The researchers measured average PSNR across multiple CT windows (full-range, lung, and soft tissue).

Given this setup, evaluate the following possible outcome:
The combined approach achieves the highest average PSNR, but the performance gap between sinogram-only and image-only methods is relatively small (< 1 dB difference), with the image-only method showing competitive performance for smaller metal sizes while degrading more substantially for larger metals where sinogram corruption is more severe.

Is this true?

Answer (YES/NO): NO